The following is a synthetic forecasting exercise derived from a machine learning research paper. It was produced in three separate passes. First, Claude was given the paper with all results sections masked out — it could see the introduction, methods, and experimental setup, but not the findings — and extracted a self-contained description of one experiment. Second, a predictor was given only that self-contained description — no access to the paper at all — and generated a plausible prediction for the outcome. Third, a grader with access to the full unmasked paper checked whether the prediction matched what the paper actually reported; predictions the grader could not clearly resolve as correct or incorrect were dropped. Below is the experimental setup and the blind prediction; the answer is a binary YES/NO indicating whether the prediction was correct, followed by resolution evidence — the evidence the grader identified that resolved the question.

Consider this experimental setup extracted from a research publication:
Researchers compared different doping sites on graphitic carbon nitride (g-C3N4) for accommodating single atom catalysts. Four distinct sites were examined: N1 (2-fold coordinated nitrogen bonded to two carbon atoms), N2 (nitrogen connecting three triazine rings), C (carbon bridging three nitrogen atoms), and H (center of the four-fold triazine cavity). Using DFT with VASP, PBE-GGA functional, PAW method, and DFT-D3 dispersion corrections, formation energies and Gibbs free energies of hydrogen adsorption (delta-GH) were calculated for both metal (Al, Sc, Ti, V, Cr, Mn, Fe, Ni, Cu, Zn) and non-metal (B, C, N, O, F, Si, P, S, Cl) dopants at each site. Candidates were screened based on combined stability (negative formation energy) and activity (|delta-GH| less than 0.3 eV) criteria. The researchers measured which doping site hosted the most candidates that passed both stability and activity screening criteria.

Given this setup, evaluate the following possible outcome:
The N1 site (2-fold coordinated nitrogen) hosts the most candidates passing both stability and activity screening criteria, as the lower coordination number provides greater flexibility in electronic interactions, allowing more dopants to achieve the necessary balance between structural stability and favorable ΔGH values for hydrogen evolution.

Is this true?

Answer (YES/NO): YES